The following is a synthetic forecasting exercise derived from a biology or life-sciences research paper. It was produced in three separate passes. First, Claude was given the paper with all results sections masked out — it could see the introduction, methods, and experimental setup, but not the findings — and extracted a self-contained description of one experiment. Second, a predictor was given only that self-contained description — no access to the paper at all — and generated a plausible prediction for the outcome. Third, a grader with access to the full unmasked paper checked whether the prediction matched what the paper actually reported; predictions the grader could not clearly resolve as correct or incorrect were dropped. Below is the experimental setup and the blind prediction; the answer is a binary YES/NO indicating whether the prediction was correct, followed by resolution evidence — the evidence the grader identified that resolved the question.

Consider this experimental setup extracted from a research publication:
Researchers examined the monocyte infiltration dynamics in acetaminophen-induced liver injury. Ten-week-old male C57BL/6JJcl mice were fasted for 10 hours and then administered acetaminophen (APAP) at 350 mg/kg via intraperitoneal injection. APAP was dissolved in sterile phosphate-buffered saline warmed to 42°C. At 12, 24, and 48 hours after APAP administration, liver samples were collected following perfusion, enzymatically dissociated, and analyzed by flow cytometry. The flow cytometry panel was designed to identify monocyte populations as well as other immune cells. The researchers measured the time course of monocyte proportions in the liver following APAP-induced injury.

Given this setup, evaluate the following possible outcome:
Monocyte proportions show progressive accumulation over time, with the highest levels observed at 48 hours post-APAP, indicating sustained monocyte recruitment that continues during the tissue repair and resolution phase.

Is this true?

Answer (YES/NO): NO